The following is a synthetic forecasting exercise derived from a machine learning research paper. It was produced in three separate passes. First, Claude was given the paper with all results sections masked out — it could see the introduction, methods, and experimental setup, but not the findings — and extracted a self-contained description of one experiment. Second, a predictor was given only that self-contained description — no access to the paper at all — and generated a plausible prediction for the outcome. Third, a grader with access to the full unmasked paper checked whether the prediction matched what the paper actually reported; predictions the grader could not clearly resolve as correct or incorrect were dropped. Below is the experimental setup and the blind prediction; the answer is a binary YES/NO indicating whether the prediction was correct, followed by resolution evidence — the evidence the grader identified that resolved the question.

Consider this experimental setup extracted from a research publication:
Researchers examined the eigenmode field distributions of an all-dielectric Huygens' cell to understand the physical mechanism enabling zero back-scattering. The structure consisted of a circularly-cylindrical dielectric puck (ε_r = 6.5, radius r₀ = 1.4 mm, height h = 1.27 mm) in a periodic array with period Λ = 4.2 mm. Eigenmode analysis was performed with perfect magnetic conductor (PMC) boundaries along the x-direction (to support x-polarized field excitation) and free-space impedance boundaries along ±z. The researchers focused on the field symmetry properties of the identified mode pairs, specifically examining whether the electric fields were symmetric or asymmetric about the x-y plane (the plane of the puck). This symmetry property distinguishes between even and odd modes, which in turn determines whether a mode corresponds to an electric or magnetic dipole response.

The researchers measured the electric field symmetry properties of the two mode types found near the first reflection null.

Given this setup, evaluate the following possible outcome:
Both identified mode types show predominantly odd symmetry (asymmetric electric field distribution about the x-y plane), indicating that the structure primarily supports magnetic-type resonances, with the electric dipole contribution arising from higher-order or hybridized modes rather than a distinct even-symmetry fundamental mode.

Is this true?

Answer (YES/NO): NO